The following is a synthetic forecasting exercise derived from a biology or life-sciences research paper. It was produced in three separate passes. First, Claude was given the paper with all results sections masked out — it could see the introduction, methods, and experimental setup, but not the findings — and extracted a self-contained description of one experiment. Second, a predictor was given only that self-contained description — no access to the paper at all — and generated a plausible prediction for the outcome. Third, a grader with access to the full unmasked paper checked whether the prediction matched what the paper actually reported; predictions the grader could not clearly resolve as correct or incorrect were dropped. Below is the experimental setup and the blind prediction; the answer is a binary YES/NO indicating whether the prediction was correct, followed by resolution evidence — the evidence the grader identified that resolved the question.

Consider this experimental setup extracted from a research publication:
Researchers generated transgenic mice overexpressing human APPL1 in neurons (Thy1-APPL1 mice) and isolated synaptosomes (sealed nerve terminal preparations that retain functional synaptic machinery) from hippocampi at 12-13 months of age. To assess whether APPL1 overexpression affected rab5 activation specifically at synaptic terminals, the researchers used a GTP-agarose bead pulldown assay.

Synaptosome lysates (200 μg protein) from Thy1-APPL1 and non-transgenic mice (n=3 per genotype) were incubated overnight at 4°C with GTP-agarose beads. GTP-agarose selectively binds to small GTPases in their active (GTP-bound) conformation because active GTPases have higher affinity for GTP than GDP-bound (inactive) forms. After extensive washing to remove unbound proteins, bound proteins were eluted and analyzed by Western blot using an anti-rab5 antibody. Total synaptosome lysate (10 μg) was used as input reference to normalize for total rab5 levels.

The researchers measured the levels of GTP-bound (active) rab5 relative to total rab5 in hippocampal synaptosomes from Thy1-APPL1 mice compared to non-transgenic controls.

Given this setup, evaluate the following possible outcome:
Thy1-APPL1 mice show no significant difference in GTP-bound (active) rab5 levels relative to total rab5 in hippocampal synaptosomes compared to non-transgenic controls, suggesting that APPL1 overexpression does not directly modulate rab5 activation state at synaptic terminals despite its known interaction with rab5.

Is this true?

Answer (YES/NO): NO